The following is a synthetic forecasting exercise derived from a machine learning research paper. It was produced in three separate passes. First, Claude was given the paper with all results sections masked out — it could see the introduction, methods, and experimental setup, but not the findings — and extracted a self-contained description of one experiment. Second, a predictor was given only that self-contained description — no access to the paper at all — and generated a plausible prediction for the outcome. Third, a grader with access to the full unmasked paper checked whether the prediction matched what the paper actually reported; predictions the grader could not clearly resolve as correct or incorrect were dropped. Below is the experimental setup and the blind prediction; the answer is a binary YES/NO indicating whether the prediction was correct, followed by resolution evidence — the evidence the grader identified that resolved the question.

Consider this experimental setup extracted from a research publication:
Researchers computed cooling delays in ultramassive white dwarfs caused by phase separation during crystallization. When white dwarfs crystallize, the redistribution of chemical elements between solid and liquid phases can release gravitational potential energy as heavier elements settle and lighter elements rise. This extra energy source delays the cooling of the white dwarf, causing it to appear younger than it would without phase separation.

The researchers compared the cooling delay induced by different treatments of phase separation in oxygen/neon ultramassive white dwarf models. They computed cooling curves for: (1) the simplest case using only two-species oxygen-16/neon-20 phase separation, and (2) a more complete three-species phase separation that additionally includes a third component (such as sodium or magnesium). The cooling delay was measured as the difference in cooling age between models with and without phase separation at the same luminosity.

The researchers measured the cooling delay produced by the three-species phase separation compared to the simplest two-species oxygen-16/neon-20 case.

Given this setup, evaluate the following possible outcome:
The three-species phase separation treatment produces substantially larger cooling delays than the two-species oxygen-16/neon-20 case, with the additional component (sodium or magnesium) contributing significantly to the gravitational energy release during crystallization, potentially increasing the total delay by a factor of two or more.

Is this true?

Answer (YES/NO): YES